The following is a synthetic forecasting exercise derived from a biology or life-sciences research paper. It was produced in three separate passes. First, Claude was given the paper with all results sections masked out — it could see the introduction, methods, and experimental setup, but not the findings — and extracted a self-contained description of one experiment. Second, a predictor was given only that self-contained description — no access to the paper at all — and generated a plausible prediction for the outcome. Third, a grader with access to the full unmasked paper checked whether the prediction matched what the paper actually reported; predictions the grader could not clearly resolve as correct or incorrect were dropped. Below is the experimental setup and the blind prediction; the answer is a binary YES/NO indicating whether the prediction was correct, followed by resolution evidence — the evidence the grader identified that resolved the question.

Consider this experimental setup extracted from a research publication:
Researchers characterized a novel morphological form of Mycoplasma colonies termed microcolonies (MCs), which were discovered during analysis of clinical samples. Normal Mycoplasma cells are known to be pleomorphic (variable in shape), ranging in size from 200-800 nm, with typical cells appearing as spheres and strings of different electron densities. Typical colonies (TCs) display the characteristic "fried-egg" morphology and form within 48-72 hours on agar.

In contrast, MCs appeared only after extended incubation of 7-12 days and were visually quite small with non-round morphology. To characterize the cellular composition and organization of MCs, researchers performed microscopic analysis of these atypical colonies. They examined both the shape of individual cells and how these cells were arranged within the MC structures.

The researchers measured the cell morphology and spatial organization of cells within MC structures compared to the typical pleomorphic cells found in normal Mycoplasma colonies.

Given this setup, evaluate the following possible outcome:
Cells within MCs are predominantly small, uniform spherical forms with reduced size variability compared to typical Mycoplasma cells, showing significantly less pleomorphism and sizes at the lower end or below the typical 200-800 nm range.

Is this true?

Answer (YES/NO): NO